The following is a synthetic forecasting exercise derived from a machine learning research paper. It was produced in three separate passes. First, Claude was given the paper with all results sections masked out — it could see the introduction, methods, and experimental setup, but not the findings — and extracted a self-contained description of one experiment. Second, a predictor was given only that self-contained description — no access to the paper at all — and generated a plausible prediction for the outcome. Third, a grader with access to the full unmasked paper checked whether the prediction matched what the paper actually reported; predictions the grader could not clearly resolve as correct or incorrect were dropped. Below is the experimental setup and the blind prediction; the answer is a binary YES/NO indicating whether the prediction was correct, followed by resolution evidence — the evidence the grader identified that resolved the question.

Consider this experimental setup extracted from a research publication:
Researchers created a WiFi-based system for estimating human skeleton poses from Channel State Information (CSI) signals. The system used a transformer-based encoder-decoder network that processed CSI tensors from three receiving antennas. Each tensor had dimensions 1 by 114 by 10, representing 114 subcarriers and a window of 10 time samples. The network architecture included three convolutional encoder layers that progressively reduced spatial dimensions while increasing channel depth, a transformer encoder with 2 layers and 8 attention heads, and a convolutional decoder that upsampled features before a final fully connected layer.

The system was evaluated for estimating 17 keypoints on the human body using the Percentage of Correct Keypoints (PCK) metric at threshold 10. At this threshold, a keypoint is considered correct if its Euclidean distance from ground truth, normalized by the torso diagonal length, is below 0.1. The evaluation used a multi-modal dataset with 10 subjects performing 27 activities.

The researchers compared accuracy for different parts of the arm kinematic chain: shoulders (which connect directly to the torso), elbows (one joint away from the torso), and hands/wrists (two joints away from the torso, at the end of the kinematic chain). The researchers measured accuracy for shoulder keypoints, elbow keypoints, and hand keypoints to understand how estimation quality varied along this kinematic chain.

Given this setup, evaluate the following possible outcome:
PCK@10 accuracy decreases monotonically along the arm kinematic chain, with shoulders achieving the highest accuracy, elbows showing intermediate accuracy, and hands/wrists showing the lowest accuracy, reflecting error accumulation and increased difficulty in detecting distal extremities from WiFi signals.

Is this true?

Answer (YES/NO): YES